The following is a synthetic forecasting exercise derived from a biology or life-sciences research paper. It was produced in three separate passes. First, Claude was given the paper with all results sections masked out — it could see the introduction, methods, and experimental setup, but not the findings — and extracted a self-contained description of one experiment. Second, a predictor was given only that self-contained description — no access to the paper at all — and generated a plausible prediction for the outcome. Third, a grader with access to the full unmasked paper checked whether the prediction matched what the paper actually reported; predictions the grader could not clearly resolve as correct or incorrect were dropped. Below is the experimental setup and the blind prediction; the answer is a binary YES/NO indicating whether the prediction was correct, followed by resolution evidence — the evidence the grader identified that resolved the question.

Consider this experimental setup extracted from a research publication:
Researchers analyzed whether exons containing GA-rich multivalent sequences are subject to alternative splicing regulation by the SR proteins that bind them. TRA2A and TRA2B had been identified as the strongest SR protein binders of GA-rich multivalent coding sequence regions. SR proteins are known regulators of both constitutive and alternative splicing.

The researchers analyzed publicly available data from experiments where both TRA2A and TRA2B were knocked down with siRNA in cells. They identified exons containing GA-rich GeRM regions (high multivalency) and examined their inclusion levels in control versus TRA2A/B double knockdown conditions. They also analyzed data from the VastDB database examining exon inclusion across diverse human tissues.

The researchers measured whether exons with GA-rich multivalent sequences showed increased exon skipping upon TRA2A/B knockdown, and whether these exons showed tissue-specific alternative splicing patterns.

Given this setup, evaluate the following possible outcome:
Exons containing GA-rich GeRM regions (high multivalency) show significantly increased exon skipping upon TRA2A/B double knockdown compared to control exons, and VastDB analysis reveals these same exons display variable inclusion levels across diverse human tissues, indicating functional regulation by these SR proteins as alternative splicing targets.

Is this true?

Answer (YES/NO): NO